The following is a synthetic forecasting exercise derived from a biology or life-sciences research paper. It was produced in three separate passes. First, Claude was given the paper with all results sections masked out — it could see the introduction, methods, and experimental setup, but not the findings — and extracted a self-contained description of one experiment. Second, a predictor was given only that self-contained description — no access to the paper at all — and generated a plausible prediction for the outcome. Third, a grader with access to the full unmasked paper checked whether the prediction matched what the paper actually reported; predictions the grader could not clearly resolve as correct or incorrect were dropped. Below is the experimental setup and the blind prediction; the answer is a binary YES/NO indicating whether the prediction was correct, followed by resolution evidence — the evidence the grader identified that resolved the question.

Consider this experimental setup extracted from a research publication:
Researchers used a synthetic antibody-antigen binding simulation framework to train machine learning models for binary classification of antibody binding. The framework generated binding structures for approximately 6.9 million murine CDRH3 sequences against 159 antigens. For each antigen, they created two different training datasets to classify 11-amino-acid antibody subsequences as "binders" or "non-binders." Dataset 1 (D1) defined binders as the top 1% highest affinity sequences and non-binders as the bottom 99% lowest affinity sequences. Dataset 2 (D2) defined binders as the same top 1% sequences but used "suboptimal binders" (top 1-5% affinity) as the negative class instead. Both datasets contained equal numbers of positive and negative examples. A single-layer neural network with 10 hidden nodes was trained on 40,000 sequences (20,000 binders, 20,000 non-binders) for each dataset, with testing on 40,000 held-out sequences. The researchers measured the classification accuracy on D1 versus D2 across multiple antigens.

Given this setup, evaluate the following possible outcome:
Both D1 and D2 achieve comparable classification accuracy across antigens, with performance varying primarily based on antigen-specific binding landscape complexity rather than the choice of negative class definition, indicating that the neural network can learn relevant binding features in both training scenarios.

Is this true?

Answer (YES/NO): NO